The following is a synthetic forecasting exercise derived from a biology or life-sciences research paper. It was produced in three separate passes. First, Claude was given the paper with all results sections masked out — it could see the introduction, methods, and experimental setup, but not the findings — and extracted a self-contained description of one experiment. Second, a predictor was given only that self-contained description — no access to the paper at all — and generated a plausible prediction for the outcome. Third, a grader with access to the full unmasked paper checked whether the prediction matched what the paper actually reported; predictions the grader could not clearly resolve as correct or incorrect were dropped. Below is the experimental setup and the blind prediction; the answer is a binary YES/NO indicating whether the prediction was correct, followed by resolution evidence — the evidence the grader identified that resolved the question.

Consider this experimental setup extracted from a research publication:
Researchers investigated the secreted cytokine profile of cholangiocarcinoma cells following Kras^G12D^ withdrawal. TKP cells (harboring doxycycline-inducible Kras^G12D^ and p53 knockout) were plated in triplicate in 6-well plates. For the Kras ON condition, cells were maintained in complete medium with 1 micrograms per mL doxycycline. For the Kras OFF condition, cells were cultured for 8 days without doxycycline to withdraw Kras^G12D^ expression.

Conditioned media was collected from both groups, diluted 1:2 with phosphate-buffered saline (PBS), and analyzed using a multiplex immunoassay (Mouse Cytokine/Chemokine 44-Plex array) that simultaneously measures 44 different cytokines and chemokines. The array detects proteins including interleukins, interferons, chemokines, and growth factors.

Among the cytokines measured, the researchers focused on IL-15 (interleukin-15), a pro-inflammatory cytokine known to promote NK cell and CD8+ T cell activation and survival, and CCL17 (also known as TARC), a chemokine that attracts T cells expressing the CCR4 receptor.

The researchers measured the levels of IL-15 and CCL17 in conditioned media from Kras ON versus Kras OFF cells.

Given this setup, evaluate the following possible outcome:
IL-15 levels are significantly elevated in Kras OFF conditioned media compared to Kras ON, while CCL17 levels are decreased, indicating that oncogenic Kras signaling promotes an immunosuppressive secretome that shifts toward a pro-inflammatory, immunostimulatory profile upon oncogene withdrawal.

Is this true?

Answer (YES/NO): NO